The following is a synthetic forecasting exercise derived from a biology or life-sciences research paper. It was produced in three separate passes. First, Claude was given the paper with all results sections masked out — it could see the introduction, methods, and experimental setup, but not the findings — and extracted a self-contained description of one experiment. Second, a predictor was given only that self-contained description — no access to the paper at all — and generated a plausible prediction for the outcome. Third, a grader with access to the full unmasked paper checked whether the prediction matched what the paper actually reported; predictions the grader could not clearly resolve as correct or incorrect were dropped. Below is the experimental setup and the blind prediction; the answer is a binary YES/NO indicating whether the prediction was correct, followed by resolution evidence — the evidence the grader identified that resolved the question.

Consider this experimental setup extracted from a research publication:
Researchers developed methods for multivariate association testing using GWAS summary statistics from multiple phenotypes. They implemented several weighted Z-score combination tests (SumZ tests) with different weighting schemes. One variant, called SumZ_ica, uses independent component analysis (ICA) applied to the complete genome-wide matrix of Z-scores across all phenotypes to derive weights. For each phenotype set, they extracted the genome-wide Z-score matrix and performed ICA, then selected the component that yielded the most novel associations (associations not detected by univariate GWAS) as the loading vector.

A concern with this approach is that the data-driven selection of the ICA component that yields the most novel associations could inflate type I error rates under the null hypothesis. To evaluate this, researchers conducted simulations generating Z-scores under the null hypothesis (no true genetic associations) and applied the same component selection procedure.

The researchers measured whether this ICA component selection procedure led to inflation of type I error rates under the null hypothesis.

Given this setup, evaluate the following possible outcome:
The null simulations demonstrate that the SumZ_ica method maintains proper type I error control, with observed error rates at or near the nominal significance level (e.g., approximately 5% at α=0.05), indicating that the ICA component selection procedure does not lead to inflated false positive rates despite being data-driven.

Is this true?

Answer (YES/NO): YES